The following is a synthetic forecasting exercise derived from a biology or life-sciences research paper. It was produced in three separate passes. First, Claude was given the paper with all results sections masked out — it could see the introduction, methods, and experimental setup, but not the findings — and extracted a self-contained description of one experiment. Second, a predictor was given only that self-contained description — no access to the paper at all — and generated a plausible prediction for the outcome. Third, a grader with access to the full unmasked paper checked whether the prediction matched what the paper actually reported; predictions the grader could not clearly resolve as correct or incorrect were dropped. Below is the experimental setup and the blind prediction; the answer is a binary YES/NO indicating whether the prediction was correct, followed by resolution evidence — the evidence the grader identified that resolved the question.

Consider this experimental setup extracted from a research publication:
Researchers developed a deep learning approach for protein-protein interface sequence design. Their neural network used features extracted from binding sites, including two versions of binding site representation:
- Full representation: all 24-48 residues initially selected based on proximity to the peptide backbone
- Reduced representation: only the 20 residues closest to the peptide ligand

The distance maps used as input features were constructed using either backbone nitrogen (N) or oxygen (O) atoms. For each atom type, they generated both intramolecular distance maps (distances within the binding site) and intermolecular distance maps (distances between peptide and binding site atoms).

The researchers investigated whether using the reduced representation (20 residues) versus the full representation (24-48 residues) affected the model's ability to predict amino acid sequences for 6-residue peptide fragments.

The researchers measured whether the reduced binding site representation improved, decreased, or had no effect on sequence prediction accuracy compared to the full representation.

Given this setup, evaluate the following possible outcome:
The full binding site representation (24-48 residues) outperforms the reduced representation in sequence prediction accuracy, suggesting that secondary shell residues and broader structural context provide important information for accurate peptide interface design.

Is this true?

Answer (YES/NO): NO